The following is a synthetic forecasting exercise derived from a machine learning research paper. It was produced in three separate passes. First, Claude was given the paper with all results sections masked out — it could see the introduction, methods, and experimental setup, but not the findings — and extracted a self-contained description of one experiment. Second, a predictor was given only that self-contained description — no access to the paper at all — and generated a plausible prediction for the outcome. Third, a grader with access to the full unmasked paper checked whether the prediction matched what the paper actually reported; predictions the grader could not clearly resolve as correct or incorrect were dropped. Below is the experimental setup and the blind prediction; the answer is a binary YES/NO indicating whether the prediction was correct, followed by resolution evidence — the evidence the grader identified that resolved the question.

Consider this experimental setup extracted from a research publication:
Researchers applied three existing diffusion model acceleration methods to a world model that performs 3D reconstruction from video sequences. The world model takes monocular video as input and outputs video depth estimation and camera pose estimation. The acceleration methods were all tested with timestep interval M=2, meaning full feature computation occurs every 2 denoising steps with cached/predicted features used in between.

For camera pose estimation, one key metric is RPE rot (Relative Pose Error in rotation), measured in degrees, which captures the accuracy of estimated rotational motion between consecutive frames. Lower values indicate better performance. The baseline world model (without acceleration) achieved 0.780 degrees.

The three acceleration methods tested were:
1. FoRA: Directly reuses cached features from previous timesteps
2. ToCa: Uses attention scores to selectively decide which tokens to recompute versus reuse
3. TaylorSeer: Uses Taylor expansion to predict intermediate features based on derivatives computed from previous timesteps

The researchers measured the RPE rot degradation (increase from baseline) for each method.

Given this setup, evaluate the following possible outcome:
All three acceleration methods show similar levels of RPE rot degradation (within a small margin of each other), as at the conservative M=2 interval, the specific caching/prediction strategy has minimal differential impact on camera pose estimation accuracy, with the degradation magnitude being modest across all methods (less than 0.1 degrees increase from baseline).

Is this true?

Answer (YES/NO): NO